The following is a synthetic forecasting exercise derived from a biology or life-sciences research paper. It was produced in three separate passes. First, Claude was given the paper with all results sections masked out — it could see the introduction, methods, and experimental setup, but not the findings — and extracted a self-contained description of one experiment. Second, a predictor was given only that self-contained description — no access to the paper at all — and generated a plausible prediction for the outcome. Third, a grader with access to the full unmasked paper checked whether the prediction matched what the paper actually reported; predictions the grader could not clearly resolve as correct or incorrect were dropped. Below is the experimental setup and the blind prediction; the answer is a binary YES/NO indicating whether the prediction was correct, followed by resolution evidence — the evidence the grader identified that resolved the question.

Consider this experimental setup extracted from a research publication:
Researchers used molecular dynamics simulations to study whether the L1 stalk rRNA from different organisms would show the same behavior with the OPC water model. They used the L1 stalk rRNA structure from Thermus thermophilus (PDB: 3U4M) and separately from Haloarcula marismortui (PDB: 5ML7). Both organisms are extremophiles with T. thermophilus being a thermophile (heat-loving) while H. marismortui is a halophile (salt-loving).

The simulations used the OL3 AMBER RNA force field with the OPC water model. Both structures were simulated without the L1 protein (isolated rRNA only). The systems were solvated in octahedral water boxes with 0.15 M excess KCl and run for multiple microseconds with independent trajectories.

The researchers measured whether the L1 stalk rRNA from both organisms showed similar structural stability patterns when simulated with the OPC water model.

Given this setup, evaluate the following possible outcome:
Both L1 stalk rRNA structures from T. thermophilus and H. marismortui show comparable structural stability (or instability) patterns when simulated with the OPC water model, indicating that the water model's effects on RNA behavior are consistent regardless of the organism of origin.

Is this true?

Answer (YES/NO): NO